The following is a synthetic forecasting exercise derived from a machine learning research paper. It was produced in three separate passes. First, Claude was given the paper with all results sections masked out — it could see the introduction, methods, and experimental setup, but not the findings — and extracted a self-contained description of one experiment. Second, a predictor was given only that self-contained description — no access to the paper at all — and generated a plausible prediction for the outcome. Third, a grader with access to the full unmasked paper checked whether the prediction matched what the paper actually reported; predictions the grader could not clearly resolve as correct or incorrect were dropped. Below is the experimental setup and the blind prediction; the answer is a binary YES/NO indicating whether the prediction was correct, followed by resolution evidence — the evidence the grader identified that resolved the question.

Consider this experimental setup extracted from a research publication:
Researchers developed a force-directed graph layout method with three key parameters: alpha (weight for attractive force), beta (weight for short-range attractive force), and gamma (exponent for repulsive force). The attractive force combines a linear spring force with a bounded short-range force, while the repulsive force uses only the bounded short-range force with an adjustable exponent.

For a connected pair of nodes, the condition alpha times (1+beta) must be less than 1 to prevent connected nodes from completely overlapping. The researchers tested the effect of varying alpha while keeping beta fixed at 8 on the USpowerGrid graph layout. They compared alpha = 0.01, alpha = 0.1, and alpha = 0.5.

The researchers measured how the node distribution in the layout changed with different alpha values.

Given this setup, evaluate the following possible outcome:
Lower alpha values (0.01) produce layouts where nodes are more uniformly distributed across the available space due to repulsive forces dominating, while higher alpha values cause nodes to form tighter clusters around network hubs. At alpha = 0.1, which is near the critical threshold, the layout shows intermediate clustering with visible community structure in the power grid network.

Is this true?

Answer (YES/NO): NO